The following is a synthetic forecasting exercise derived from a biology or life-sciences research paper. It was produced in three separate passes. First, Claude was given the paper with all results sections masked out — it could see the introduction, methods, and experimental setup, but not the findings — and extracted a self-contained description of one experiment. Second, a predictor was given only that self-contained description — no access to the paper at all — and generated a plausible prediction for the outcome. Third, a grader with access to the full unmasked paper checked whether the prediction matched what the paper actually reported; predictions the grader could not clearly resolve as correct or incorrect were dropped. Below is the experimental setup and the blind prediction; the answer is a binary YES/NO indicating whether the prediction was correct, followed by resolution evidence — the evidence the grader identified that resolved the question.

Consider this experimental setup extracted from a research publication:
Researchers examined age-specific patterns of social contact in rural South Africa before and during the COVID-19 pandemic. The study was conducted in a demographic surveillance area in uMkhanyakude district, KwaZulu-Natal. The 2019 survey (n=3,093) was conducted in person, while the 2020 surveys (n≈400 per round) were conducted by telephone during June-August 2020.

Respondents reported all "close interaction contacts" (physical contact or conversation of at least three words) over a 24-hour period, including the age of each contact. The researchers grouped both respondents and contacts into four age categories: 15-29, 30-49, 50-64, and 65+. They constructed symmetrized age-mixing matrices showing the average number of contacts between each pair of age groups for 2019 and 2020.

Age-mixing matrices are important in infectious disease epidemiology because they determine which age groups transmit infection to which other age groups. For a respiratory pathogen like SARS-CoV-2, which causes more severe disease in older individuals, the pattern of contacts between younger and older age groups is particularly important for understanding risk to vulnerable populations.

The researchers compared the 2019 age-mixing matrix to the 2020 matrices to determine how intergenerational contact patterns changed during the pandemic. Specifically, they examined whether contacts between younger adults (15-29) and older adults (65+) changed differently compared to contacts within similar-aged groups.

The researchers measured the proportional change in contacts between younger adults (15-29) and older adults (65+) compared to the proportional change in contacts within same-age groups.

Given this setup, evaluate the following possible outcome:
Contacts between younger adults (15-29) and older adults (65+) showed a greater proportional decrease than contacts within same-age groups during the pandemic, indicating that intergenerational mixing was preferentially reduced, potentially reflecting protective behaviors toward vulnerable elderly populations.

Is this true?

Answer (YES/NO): NO